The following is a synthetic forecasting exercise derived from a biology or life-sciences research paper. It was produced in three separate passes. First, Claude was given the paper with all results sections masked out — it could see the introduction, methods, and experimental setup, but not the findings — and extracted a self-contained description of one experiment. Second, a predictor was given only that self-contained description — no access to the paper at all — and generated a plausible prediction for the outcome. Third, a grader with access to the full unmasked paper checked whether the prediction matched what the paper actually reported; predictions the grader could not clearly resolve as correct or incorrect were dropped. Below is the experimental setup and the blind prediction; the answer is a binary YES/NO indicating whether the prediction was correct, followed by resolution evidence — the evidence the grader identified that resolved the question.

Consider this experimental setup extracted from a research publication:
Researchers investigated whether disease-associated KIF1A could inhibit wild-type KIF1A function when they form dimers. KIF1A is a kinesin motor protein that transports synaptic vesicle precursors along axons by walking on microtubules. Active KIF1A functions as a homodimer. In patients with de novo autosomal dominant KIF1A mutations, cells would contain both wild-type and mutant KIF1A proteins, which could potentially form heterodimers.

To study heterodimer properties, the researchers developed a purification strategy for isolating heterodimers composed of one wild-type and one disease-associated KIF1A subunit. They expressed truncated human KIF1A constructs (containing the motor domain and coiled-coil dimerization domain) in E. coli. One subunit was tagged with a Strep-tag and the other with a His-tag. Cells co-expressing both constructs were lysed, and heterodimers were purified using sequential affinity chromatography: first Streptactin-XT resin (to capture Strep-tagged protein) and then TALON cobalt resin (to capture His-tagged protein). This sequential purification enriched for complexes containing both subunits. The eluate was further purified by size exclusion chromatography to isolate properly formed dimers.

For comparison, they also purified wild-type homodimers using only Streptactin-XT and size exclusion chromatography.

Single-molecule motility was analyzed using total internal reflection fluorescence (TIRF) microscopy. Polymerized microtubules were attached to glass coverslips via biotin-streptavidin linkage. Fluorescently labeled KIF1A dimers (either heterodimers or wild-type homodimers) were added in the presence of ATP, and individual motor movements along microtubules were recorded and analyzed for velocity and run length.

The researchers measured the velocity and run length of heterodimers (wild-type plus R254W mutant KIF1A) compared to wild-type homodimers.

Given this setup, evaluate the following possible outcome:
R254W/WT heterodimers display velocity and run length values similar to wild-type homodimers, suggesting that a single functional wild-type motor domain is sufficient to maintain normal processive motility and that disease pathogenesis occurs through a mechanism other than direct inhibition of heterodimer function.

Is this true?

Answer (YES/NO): NO